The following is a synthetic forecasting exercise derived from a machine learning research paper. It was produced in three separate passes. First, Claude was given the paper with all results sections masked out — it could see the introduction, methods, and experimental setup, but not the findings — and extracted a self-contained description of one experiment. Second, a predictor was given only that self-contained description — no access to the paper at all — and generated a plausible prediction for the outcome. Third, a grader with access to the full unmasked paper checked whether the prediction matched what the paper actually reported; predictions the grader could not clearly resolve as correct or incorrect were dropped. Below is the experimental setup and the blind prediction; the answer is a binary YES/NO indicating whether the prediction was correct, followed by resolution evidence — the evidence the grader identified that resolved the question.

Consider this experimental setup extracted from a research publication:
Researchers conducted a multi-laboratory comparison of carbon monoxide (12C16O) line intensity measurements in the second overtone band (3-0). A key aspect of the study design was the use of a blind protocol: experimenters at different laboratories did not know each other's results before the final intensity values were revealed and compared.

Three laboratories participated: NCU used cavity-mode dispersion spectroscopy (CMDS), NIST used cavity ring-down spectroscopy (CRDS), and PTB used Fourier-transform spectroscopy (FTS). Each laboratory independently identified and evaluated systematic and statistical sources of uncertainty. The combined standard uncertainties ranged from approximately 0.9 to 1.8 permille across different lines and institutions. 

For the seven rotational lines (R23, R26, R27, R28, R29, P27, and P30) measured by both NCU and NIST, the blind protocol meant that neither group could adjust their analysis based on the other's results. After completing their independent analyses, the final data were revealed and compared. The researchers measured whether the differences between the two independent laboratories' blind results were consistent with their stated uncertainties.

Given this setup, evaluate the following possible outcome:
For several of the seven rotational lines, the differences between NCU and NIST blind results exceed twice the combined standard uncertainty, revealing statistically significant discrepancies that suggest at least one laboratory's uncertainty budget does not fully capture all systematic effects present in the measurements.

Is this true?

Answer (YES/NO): NO